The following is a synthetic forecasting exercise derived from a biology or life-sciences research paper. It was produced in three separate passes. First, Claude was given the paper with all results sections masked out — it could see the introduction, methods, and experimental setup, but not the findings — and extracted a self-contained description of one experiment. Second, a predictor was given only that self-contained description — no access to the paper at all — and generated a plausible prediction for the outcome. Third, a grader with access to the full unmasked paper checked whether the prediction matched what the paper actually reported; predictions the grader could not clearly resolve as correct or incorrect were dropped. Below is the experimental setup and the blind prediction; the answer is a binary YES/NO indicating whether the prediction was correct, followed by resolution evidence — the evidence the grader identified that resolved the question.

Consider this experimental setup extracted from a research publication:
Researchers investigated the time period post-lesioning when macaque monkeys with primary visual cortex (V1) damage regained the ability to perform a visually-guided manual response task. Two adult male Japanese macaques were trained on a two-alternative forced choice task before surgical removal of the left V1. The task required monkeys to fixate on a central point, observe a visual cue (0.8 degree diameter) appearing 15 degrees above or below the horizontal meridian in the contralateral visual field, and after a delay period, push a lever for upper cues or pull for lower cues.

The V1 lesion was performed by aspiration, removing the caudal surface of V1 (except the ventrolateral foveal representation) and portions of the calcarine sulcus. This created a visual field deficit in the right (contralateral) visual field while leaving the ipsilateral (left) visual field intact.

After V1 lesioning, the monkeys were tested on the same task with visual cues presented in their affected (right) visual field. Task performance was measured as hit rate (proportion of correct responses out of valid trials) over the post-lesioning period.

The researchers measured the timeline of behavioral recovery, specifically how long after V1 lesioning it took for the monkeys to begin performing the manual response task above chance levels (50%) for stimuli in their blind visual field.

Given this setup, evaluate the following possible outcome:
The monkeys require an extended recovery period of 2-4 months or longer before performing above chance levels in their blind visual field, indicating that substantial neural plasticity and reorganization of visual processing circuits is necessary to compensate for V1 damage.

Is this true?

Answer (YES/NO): YES